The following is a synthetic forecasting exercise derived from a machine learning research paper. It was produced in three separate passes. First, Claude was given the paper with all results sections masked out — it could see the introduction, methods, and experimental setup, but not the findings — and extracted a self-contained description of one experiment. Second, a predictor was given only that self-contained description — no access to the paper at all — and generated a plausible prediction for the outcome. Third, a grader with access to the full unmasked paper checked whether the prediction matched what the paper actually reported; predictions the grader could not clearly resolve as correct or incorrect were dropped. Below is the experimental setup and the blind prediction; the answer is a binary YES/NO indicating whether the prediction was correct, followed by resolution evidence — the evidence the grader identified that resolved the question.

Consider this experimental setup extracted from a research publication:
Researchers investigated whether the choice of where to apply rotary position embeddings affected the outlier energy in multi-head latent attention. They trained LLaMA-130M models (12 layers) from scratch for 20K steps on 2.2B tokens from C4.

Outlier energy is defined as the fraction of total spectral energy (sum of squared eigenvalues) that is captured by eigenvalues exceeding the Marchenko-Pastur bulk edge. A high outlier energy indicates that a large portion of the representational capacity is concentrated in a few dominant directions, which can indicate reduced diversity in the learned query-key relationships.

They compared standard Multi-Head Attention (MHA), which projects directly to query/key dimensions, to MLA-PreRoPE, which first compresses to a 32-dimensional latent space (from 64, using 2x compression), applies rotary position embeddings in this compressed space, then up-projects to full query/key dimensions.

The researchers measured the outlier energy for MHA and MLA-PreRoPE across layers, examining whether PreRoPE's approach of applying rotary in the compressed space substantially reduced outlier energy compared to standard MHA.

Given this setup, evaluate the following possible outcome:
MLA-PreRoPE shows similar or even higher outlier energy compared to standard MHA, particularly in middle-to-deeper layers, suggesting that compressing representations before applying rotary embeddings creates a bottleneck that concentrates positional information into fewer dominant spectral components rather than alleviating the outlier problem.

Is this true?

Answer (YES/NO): YES